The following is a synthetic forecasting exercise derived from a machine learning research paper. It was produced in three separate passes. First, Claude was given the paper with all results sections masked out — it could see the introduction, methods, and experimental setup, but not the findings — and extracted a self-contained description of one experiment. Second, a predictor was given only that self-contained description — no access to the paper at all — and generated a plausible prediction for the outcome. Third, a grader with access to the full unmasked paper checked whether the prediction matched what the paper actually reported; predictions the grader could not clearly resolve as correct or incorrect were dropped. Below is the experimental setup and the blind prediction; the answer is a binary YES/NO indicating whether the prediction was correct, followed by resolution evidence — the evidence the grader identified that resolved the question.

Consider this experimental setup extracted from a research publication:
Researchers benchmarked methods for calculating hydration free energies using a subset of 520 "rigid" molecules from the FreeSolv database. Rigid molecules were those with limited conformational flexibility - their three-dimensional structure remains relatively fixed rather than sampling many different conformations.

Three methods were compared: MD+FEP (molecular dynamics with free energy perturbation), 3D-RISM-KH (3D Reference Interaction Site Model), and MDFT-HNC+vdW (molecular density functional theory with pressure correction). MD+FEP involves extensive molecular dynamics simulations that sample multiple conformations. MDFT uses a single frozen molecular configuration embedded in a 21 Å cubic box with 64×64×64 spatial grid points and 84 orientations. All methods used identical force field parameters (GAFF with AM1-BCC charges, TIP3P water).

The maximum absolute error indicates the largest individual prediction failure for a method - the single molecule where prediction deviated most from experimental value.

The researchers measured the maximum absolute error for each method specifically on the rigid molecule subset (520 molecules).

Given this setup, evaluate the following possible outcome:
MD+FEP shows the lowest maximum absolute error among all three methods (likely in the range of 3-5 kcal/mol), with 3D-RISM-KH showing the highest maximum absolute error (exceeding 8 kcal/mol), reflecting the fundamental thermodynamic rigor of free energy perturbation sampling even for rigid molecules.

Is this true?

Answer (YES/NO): NO